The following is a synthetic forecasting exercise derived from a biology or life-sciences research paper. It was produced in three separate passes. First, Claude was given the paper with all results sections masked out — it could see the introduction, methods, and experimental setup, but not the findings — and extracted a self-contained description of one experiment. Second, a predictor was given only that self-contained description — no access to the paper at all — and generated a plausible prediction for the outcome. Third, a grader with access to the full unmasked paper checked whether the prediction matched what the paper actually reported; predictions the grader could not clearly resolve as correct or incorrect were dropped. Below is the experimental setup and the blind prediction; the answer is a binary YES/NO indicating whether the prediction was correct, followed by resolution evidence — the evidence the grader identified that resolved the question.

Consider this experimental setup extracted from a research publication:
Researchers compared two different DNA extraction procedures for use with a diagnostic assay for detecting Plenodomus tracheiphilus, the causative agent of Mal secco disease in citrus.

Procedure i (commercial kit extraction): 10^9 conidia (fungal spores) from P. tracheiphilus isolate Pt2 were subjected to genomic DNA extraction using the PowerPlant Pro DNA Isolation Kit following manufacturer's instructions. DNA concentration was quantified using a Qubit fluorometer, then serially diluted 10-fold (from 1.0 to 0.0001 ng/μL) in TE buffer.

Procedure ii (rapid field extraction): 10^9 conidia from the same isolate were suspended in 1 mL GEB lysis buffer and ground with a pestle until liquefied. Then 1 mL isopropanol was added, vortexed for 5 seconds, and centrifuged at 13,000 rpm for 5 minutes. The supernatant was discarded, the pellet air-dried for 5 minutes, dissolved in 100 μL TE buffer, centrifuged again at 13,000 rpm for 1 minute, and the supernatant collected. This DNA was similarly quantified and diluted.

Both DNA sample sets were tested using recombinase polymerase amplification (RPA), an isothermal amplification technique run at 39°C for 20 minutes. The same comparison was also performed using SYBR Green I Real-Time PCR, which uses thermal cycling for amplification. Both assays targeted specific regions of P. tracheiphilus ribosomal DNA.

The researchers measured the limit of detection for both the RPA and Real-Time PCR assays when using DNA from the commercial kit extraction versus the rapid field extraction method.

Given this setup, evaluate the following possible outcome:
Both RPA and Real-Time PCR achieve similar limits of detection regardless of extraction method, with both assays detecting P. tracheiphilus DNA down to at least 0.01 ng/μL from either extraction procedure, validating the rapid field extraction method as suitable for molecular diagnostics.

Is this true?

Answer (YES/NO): NO